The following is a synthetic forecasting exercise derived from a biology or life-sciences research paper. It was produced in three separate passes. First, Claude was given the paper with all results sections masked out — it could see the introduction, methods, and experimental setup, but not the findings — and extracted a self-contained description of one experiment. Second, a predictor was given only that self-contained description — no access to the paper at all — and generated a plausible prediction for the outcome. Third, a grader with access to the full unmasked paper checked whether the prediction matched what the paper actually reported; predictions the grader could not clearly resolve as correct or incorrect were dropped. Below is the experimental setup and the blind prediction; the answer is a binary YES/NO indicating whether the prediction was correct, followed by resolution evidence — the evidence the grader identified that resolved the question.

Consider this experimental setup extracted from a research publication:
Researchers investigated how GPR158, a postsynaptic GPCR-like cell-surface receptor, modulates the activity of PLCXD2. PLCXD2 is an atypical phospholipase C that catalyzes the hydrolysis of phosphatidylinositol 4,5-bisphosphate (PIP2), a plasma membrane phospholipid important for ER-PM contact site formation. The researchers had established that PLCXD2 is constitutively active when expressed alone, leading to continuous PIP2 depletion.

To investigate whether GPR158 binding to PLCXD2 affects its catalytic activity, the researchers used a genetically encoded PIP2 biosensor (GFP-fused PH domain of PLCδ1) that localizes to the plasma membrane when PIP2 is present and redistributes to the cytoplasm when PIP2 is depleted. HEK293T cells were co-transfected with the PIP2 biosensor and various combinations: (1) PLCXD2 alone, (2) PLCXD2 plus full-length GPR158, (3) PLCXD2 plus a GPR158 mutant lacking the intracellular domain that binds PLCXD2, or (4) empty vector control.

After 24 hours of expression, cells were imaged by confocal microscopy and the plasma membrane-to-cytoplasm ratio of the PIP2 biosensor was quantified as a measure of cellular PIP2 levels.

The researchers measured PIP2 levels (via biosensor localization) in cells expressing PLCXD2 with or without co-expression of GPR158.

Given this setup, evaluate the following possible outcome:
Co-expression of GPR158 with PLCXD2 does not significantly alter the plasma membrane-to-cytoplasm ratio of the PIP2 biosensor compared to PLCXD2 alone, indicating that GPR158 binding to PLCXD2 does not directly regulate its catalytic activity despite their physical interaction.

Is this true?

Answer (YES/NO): NO